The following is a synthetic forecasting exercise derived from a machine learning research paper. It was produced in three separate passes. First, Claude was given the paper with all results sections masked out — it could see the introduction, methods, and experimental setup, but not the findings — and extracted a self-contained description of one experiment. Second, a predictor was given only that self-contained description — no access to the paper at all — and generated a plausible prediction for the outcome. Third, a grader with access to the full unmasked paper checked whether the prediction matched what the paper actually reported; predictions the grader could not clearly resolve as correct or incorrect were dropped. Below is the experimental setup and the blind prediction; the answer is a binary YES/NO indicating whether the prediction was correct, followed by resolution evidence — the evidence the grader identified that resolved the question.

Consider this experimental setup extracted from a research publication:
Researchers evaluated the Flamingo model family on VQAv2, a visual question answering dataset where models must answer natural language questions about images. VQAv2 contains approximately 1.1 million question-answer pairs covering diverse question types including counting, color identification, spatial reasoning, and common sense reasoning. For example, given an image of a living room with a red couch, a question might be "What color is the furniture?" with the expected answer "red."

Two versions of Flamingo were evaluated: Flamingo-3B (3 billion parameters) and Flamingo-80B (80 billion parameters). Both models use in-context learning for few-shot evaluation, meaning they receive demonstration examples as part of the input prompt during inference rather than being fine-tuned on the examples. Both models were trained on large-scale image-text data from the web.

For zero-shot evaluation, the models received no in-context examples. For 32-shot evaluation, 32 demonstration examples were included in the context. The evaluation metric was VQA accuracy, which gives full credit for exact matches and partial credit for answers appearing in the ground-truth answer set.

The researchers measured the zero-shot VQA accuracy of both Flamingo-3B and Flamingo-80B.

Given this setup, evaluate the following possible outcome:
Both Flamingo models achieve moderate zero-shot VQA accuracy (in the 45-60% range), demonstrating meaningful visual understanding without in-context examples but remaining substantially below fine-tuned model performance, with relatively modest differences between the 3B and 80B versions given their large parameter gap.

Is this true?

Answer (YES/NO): YES